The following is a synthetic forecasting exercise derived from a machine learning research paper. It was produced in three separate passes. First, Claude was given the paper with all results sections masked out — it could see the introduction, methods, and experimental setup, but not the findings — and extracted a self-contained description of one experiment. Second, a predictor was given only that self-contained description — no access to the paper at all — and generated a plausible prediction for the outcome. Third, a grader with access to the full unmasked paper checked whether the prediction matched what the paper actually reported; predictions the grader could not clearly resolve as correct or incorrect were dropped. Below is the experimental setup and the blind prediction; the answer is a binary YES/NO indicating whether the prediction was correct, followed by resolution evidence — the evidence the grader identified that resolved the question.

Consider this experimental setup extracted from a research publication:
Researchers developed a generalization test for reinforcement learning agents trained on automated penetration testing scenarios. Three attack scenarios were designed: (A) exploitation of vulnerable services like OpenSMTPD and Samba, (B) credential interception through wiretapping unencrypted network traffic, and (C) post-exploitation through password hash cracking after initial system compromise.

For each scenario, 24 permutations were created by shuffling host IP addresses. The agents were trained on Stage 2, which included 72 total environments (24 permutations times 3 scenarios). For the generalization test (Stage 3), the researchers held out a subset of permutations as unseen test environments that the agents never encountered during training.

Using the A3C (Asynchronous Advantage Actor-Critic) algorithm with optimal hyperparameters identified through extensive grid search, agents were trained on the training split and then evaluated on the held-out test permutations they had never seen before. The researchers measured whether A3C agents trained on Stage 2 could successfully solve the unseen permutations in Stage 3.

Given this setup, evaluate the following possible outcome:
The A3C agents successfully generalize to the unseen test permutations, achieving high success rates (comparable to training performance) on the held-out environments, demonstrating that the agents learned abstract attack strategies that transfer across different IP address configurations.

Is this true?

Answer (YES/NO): YES